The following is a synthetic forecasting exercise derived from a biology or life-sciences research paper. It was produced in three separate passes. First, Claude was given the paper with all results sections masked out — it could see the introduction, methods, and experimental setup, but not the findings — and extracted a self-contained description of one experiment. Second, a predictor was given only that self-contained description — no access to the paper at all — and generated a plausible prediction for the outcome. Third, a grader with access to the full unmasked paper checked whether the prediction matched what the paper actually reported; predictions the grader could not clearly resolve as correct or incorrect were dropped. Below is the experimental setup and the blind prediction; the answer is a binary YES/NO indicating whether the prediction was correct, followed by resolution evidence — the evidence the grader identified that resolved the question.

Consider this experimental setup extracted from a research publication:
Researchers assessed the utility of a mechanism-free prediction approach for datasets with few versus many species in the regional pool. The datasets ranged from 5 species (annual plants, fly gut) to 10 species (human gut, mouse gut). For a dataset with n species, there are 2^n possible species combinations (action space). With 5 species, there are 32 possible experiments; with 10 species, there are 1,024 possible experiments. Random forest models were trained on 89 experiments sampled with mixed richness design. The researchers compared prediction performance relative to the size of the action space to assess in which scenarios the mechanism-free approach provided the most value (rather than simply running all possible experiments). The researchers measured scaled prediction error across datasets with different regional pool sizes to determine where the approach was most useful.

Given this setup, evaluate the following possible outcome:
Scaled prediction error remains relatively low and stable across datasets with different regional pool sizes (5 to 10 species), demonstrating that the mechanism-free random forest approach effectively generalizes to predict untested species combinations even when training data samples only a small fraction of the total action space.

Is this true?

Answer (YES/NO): NO